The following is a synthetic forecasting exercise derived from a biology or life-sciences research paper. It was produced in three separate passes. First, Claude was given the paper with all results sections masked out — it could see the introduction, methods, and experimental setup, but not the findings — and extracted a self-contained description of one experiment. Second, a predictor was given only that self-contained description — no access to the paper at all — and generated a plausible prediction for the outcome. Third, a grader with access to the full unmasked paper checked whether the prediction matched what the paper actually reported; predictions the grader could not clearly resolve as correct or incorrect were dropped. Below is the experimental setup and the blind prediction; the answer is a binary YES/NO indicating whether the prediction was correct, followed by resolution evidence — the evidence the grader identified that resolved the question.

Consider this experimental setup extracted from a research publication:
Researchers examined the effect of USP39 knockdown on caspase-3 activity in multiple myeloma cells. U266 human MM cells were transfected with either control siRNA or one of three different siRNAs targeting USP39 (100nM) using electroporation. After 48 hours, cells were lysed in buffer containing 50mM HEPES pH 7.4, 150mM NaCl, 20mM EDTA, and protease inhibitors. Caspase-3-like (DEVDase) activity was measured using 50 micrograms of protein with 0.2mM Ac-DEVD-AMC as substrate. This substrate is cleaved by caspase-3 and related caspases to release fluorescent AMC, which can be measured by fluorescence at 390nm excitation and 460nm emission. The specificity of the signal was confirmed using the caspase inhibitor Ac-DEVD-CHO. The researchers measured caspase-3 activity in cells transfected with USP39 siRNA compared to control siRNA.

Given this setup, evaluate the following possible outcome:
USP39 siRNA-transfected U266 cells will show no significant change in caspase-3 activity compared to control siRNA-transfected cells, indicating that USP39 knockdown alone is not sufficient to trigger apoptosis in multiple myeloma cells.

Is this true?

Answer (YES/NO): NO